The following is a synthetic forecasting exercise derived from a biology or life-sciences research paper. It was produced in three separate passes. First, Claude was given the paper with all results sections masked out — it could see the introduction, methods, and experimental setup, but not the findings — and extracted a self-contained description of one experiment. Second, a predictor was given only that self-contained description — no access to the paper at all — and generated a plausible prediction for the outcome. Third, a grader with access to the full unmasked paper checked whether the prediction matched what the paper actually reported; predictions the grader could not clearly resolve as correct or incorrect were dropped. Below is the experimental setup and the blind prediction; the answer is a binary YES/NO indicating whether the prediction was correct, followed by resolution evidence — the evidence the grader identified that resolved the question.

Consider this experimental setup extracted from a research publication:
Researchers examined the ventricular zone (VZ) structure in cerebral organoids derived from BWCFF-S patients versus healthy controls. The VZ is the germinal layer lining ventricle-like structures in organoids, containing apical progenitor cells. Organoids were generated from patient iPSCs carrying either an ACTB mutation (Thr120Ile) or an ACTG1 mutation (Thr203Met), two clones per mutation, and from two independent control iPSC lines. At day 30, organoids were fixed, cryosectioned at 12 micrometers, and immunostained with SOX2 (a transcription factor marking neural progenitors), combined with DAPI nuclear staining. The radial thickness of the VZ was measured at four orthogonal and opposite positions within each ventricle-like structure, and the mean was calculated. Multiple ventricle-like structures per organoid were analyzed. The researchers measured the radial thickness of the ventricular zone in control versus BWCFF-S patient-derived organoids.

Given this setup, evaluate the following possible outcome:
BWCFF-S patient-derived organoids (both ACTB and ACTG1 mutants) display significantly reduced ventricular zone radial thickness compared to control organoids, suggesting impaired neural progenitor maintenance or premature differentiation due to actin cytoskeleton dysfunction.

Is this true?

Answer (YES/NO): YES